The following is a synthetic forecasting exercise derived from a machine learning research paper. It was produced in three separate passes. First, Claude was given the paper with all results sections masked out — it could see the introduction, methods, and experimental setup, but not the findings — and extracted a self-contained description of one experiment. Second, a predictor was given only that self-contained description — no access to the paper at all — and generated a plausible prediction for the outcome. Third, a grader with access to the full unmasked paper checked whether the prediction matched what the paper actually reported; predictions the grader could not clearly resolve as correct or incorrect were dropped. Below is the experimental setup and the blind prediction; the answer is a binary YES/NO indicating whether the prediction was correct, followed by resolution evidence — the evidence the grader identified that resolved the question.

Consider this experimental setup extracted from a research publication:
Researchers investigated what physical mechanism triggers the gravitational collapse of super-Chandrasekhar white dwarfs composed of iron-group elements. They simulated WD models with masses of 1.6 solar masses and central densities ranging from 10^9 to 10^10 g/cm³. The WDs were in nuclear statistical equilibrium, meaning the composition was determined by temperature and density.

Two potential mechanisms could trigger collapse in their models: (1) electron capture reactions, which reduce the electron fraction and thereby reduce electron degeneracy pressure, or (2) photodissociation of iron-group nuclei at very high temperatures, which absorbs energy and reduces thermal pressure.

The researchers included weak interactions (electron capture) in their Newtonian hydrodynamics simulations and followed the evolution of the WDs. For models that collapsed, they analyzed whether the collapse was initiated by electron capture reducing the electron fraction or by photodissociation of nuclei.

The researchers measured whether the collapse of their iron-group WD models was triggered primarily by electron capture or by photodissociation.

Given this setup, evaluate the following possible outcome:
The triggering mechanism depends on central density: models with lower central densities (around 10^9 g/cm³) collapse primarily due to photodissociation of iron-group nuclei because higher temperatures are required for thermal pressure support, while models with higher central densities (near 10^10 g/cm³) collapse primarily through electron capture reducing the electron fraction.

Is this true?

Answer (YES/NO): NO